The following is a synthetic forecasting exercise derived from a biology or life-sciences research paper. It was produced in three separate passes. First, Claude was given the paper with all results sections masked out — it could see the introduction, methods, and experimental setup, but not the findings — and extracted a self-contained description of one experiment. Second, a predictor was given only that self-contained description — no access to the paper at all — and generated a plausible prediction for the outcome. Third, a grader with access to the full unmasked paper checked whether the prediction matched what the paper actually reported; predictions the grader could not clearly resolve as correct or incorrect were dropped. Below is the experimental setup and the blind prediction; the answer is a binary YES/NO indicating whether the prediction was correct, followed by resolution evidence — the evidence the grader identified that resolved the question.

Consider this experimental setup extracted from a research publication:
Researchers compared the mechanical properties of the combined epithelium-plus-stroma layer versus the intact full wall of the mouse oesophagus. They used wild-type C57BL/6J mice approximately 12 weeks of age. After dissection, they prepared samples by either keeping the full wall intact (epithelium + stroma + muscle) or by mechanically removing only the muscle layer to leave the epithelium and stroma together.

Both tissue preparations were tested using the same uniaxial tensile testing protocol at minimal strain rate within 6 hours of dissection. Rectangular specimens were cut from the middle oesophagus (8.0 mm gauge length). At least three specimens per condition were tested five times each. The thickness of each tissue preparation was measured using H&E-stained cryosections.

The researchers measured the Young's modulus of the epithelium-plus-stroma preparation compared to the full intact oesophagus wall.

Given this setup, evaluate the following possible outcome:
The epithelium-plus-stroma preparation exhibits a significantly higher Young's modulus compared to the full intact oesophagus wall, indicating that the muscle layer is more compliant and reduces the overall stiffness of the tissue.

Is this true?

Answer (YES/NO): YES